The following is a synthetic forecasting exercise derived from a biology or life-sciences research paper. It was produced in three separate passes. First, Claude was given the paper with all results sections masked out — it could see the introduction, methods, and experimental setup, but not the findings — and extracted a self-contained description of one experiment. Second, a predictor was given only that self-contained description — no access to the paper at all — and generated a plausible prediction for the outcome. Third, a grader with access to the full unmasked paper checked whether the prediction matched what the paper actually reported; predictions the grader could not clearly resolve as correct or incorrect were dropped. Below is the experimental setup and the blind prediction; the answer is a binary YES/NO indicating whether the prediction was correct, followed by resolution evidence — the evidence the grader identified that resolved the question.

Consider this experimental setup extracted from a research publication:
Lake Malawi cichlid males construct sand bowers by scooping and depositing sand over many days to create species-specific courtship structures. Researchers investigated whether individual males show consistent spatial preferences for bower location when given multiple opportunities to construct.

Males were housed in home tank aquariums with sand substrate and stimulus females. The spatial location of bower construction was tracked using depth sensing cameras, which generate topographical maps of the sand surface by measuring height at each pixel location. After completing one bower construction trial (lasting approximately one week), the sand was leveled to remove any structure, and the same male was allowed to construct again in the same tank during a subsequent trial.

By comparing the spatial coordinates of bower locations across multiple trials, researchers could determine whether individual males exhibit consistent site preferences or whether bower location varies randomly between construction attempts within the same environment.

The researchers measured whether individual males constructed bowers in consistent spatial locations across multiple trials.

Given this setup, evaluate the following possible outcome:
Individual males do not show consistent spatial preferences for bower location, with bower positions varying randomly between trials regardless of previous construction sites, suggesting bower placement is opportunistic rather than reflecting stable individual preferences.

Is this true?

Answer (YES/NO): NO